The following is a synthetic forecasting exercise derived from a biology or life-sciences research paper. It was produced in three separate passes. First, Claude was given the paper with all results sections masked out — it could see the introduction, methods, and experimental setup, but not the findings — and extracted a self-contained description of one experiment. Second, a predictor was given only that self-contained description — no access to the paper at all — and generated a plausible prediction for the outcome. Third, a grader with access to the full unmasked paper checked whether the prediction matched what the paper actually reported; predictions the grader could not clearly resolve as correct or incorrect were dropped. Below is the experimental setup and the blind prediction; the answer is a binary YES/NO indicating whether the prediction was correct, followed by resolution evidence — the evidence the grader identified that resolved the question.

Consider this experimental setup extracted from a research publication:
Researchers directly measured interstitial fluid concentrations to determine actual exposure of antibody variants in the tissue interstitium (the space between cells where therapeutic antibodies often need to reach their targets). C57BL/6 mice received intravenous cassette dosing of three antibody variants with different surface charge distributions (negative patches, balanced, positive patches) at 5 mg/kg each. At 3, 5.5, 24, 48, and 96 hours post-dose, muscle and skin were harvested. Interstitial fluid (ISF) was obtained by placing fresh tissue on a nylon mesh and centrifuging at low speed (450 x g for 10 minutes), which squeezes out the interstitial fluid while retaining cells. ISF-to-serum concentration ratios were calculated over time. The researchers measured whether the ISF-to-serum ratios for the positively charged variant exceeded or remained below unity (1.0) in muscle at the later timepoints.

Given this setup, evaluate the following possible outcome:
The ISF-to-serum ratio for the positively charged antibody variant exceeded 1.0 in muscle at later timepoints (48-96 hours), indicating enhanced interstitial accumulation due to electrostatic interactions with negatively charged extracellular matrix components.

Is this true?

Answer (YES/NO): YES